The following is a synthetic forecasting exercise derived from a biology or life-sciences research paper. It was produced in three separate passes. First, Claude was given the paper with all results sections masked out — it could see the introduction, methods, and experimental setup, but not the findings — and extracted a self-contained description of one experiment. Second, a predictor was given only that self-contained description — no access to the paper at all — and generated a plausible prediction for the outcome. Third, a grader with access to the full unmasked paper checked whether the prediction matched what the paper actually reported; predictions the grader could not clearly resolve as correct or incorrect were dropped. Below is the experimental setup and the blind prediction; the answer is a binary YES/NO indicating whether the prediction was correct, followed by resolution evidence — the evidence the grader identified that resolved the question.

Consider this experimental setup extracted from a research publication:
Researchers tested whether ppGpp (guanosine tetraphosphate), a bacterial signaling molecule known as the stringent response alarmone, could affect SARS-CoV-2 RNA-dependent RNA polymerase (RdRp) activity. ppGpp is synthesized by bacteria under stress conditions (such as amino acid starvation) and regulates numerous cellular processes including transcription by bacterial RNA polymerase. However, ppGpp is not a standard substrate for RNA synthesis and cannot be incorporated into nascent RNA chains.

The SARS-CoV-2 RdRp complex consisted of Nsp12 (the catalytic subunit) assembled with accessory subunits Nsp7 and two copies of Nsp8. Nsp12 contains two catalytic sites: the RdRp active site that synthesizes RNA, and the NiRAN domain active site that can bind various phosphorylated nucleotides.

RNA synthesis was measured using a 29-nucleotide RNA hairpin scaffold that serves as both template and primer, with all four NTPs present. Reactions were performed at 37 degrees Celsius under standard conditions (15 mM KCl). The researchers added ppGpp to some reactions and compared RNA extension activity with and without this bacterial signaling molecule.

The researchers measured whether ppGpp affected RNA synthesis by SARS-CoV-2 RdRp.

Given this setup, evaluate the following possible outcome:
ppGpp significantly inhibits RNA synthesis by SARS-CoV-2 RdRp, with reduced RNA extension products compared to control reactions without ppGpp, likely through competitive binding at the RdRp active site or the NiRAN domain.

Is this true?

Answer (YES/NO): NO